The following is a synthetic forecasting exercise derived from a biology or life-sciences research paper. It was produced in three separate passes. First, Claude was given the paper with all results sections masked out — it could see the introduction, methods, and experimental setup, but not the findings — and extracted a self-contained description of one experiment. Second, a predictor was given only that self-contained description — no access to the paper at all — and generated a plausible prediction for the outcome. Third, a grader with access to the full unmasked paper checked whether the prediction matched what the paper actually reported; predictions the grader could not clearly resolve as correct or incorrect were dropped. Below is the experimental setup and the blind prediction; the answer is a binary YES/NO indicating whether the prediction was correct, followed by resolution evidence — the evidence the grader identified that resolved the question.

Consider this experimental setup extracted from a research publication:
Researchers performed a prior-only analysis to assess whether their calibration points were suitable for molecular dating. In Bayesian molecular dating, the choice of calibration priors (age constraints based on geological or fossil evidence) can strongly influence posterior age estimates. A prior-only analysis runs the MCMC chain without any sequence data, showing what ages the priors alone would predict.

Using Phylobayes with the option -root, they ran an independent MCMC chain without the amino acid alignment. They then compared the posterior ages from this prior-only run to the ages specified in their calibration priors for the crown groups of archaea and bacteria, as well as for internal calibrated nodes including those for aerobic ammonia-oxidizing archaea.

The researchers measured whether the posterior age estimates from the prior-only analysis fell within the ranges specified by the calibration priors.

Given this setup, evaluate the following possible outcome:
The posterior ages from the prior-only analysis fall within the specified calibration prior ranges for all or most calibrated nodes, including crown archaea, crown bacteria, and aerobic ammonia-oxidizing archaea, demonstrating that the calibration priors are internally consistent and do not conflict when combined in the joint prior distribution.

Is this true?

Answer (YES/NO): NO